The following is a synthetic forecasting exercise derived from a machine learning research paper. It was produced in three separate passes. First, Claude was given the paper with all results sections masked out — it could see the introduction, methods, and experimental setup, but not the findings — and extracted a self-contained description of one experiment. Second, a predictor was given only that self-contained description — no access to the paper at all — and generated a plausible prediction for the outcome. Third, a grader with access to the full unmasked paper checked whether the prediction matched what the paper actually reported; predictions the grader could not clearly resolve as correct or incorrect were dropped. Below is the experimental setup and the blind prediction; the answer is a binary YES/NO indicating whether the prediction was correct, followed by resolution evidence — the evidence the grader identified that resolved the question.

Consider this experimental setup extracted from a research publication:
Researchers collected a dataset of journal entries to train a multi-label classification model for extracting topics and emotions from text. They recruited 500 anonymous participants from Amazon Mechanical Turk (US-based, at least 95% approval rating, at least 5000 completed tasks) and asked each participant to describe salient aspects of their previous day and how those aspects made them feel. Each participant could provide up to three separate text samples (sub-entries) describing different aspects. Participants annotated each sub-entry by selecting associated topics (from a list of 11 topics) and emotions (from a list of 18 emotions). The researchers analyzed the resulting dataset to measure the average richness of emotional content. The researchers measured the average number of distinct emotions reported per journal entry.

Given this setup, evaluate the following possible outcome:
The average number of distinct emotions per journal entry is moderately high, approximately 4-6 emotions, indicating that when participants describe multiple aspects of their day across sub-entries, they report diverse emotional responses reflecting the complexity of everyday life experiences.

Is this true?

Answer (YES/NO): YES